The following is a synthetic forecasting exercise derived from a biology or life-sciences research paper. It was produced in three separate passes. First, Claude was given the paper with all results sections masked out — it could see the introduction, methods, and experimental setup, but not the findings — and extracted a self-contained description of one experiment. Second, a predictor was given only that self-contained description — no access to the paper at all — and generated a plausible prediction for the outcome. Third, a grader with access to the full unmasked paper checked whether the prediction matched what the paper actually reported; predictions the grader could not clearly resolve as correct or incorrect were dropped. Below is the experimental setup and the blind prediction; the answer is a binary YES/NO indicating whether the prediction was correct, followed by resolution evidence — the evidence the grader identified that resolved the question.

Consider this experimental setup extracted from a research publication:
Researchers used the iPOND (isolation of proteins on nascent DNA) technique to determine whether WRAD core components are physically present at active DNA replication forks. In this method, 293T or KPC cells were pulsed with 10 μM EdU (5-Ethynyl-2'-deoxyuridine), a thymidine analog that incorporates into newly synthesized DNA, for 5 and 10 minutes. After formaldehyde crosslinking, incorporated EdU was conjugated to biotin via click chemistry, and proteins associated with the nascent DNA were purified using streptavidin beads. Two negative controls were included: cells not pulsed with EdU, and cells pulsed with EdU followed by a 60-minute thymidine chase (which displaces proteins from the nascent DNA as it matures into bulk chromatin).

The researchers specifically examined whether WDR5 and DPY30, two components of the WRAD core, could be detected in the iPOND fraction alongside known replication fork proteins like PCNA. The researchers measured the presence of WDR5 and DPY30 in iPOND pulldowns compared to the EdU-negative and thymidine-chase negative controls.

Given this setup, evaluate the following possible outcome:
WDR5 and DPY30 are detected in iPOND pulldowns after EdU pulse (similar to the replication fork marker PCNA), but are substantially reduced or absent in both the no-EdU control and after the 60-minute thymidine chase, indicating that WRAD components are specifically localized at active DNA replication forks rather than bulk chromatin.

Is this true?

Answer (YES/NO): YES